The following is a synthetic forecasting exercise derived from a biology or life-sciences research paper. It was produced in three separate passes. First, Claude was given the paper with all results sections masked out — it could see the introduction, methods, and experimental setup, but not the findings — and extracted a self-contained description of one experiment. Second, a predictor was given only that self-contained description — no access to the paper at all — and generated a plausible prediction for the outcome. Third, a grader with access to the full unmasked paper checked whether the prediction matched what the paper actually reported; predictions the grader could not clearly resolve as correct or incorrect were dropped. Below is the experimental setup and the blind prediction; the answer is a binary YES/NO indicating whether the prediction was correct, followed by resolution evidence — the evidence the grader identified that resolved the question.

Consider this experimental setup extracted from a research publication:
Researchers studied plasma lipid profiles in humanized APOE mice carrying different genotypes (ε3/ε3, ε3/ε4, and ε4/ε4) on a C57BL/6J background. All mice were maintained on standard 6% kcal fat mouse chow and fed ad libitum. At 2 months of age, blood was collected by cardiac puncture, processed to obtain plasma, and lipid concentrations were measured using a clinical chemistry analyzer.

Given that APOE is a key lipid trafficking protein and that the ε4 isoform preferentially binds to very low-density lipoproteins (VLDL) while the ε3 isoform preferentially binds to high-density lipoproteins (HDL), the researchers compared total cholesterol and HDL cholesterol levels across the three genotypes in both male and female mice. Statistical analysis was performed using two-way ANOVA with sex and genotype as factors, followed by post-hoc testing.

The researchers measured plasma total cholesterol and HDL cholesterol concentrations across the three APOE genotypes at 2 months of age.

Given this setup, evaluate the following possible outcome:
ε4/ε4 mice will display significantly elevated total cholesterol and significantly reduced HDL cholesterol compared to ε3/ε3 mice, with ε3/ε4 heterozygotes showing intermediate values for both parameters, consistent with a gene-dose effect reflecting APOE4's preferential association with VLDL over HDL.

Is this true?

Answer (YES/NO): NO